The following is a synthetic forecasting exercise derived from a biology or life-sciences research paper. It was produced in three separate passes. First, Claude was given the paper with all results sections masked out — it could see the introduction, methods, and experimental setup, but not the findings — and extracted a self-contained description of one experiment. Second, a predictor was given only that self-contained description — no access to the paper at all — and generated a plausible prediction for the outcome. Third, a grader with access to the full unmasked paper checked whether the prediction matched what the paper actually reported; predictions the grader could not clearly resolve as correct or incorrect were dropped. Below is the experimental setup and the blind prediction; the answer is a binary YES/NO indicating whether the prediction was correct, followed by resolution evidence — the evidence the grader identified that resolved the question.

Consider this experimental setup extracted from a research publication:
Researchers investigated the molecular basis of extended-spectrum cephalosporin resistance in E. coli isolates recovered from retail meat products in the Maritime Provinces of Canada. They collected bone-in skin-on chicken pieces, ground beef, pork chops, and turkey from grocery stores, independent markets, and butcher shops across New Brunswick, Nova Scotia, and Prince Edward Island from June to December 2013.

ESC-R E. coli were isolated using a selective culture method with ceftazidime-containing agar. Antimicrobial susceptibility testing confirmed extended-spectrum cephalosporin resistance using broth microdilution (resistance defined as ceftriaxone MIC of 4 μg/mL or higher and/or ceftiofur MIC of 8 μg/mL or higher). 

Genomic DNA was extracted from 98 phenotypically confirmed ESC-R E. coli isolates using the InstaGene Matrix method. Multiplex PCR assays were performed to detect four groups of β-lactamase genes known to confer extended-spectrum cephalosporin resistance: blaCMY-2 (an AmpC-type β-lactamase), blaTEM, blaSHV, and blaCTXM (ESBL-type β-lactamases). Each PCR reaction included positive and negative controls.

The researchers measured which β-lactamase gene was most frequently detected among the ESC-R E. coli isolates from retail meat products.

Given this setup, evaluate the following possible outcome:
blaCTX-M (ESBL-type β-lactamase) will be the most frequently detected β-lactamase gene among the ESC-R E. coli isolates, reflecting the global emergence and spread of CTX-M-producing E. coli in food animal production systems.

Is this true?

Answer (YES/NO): NO